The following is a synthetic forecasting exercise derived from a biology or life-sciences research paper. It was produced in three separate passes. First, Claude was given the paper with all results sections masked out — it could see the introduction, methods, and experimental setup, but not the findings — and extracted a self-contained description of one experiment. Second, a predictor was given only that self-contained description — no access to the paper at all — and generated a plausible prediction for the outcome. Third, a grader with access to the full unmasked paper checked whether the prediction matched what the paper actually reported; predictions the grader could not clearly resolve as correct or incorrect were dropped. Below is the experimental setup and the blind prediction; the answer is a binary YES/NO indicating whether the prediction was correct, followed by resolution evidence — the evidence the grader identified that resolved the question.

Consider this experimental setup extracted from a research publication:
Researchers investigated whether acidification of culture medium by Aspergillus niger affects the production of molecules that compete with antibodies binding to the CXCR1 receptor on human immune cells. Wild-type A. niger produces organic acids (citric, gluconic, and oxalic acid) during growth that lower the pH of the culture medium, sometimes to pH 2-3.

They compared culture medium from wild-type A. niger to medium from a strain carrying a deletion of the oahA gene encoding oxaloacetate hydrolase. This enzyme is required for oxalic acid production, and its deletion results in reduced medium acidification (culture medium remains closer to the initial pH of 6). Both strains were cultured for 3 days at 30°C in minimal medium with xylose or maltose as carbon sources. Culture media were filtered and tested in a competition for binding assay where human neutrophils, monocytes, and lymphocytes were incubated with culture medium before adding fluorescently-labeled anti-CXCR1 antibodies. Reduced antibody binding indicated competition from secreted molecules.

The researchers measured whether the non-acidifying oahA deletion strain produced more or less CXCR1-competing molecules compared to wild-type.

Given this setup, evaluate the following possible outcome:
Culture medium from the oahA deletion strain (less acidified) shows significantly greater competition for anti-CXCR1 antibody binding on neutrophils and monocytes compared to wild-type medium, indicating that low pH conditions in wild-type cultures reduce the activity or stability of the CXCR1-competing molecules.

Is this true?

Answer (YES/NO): NO